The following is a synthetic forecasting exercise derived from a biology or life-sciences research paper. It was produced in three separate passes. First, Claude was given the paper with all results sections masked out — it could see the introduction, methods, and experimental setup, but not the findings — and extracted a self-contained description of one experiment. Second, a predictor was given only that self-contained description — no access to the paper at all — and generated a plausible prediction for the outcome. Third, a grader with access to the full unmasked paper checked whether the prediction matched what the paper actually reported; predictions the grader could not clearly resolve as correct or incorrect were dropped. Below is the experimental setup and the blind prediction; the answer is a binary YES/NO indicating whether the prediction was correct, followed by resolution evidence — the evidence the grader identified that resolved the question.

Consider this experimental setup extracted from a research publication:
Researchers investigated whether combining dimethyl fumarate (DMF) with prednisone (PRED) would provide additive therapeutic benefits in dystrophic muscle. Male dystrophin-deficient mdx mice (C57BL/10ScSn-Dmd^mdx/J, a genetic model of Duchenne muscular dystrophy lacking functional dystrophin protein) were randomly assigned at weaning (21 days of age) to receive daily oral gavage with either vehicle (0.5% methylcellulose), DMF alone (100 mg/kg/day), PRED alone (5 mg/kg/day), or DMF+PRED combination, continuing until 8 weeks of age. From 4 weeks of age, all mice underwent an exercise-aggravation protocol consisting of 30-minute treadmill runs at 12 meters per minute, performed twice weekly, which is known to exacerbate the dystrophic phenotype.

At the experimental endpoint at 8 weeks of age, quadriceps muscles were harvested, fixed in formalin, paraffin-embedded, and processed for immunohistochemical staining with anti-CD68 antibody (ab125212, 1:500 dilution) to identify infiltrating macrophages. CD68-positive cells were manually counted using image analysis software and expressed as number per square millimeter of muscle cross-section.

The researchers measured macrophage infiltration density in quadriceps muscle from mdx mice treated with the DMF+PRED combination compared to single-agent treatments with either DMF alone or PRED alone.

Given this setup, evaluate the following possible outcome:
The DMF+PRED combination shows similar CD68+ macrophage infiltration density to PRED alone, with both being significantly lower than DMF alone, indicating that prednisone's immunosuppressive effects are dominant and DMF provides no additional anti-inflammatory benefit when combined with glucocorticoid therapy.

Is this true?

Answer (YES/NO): NO